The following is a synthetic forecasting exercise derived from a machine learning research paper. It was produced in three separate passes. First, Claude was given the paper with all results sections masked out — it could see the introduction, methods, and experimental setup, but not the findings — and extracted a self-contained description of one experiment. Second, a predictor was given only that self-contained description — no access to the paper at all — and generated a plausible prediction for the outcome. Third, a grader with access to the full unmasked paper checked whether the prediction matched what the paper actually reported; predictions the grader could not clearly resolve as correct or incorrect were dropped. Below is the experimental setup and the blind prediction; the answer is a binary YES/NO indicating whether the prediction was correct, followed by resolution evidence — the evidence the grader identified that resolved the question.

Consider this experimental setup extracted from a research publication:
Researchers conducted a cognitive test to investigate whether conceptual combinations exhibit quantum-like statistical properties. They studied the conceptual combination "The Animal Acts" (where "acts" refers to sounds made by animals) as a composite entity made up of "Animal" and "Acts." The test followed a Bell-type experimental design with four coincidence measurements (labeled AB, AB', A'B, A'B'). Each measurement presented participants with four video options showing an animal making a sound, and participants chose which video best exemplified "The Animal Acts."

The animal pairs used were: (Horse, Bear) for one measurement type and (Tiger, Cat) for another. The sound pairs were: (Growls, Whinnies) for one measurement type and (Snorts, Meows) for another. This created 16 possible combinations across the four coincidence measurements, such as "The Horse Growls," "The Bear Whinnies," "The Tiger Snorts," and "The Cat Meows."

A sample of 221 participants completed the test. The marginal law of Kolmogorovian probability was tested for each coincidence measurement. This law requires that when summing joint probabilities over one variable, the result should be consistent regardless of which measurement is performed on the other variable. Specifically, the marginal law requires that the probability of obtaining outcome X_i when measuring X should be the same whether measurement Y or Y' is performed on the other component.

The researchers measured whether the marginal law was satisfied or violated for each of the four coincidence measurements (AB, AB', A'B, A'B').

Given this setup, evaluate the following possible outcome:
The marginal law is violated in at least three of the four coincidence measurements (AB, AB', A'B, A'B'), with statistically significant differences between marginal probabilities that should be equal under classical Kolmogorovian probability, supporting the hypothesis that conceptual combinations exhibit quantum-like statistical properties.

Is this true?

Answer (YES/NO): YES